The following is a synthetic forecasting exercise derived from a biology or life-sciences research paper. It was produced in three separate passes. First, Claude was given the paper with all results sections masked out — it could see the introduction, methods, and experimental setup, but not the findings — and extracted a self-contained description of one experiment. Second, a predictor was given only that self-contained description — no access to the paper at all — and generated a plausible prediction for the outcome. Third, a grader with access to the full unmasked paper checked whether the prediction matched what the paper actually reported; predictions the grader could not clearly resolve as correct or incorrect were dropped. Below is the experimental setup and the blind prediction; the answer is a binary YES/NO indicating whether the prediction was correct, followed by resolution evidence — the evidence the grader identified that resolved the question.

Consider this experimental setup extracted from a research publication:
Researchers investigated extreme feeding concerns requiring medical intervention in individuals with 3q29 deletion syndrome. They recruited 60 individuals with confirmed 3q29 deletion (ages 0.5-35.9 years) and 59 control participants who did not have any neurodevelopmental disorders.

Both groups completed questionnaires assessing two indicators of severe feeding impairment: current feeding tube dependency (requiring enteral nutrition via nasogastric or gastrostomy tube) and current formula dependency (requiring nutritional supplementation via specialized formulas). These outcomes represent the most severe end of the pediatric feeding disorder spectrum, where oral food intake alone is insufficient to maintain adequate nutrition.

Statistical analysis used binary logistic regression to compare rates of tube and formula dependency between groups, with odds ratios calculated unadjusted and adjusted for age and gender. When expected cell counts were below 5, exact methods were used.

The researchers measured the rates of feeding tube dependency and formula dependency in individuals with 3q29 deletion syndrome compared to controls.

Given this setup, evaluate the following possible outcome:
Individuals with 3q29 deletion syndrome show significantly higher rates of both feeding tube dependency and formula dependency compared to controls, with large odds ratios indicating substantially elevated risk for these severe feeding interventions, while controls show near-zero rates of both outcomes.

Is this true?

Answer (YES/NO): NO